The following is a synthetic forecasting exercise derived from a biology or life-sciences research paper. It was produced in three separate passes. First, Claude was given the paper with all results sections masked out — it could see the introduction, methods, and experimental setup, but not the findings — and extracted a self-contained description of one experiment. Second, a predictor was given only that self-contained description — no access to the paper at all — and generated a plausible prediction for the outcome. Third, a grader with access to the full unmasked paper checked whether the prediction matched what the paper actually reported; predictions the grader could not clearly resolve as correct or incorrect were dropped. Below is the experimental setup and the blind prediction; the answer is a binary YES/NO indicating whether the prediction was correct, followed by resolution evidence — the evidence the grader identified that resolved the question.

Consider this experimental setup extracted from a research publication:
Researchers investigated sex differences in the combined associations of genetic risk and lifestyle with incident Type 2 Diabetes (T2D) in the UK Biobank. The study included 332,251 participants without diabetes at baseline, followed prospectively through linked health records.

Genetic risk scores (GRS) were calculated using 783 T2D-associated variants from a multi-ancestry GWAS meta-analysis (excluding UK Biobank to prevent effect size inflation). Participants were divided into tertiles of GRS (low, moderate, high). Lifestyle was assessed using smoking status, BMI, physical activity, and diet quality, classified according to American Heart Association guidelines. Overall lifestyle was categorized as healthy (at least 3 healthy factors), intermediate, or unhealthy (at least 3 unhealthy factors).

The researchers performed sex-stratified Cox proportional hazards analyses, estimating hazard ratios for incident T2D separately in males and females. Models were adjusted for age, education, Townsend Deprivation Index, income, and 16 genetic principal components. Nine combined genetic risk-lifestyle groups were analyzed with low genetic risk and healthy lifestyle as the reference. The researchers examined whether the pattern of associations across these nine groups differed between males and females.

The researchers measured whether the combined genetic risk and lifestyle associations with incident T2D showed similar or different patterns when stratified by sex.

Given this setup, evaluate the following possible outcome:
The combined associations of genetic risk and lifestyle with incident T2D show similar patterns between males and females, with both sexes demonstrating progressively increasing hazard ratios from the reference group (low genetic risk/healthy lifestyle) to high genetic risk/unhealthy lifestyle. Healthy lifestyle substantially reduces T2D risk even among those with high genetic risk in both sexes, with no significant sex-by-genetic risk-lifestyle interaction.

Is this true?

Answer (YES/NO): YES